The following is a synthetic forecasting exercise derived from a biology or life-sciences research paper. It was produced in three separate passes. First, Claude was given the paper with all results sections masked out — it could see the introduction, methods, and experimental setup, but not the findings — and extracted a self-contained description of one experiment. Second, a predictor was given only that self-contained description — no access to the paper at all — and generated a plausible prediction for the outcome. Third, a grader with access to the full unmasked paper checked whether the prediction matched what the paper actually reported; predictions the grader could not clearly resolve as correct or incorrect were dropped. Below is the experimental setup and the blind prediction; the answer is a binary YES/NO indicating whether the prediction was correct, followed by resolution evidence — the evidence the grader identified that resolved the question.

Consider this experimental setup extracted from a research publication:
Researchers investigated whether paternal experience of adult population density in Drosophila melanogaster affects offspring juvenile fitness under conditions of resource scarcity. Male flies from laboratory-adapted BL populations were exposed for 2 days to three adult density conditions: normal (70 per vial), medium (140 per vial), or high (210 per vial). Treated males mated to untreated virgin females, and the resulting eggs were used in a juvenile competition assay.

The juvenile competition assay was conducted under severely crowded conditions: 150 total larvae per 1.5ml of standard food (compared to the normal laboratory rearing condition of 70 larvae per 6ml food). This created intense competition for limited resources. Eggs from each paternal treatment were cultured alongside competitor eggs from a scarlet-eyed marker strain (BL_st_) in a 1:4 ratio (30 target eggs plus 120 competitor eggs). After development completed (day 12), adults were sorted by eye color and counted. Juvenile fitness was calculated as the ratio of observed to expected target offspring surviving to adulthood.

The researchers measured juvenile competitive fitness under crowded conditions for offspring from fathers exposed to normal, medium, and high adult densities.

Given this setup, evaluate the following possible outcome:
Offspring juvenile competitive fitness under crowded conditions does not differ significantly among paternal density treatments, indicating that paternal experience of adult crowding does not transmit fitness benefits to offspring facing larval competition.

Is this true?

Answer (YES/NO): NO